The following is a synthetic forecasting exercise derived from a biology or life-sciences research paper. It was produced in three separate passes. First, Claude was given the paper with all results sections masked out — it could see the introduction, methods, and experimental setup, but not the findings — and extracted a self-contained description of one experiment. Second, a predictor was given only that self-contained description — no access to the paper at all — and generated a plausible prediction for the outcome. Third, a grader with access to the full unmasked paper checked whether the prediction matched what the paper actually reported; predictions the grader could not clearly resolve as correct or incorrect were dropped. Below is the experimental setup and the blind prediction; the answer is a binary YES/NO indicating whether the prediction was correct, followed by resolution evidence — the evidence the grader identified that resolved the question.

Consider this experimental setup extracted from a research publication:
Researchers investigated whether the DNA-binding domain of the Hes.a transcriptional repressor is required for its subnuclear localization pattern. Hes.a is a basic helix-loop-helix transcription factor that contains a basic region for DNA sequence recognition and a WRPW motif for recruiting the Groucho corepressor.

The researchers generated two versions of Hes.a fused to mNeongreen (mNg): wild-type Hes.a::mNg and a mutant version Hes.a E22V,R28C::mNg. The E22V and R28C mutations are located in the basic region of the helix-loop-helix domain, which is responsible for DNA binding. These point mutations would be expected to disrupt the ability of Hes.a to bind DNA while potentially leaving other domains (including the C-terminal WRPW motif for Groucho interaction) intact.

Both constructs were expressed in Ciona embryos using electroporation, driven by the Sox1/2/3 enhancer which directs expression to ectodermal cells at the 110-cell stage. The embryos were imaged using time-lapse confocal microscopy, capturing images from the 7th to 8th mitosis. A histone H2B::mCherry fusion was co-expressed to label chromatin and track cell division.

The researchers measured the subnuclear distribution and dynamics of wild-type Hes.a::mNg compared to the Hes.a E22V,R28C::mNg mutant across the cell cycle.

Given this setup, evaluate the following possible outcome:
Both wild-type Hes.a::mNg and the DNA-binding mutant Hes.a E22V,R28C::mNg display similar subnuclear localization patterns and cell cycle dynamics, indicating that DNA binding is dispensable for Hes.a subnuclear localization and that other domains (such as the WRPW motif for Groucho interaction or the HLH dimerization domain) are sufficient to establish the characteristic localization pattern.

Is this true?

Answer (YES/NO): NO